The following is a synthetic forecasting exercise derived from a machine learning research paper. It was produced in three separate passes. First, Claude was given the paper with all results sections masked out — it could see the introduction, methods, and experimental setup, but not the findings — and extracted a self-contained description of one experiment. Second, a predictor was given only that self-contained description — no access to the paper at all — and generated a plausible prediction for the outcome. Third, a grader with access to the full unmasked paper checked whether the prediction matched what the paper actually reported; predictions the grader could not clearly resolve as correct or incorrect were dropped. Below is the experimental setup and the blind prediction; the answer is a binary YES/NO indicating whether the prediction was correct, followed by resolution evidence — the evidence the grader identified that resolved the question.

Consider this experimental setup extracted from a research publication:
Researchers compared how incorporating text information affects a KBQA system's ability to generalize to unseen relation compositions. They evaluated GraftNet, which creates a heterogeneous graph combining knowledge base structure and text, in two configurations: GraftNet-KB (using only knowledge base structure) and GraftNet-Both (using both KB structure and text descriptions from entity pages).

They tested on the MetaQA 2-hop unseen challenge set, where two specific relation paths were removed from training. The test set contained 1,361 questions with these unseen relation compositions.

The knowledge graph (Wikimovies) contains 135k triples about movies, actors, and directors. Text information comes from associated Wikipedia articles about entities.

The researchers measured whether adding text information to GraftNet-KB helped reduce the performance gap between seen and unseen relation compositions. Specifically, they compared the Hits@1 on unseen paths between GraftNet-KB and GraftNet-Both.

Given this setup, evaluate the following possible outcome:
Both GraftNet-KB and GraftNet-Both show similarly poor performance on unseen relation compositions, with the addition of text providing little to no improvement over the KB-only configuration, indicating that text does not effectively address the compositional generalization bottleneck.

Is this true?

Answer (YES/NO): NO